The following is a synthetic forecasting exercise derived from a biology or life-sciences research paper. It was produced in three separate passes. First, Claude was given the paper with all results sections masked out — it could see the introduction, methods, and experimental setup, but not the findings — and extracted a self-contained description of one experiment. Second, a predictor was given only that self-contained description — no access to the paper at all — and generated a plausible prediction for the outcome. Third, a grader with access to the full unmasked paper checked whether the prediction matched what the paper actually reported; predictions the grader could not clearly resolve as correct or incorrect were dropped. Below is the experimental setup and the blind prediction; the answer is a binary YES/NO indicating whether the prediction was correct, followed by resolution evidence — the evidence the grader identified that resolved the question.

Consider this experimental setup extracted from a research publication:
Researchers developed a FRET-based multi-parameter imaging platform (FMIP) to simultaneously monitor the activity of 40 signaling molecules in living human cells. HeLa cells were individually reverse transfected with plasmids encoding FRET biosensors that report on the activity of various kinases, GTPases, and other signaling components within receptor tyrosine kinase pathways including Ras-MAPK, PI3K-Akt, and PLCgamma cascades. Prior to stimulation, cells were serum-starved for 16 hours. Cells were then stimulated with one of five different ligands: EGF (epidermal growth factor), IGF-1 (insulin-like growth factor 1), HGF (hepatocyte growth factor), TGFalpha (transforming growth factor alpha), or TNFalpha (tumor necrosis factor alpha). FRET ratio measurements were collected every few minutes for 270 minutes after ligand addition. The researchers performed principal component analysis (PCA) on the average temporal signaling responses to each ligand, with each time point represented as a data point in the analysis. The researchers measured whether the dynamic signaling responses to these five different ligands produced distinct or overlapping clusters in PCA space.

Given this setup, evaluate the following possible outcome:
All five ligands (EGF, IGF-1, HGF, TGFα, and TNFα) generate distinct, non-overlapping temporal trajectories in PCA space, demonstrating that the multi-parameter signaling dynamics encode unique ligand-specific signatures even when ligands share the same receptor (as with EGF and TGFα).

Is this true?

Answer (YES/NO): NO